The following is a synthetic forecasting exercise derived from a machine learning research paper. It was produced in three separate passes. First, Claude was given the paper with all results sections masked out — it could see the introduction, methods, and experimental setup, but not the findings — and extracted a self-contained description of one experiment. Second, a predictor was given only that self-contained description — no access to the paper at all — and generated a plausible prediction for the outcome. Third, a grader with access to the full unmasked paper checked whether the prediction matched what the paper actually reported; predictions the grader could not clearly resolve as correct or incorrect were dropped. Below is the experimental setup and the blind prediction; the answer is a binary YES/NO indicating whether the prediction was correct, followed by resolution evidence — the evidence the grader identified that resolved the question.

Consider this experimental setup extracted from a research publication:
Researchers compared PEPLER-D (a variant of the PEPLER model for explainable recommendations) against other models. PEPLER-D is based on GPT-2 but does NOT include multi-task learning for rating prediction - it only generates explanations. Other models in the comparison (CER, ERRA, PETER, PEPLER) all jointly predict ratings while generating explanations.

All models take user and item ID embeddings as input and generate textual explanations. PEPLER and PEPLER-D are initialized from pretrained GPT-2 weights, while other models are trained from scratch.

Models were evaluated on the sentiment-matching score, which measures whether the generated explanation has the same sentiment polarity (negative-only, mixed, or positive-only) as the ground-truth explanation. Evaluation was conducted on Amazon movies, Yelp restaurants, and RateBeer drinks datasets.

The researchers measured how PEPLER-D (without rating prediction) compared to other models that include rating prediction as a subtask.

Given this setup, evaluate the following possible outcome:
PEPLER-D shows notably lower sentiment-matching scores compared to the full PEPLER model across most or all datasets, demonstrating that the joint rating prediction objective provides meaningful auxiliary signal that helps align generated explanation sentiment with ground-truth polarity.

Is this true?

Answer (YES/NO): YES